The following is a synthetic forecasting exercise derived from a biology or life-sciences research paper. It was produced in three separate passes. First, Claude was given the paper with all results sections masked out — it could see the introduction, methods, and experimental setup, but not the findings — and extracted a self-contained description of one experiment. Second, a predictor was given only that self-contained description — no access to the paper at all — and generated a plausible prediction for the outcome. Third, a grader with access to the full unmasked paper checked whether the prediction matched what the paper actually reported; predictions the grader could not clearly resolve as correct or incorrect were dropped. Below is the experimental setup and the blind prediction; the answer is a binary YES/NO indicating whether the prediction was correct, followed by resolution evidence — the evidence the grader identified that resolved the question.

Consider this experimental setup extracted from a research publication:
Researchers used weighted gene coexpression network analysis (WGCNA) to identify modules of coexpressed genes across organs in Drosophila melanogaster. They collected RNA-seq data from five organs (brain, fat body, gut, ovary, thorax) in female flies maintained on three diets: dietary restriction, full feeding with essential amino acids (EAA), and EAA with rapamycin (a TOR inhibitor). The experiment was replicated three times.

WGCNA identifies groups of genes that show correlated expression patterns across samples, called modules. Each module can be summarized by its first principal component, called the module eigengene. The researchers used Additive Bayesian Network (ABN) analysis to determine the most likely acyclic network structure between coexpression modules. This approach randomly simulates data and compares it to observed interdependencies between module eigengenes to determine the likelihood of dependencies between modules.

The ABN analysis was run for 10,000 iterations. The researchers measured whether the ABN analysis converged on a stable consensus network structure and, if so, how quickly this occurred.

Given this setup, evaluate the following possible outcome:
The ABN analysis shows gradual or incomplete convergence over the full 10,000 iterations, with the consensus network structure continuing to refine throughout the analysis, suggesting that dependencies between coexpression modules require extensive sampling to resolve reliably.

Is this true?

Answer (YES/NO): NO